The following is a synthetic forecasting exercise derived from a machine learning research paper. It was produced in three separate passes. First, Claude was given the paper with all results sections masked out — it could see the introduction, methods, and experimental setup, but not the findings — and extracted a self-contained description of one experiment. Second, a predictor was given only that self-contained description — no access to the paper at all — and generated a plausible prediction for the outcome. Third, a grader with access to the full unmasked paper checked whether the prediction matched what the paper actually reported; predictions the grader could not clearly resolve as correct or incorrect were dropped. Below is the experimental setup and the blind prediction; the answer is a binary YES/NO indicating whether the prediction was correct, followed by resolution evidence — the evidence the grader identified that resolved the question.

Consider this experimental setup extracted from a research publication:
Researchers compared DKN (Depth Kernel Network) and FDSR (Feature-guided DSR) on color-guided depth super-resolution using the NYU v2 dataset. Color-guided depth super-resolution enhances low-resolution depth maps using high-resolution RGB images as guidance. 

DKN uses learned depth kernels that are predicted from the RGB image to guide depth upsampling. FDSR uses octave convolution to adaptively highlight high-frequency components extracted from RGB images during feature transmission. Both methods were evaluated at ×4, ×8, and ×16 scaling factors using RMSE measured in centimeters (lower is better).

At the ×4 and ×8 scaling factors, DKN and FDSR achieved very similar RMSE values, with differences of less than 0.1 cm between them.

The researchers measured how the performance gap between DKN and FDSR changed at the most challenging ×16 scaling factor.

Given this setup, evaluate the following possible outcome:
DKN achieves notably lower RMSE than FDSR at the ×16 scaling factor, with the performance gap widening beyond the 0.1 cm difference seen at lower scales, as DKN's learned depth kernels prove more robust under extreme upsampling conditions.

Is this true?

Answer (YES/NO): NO